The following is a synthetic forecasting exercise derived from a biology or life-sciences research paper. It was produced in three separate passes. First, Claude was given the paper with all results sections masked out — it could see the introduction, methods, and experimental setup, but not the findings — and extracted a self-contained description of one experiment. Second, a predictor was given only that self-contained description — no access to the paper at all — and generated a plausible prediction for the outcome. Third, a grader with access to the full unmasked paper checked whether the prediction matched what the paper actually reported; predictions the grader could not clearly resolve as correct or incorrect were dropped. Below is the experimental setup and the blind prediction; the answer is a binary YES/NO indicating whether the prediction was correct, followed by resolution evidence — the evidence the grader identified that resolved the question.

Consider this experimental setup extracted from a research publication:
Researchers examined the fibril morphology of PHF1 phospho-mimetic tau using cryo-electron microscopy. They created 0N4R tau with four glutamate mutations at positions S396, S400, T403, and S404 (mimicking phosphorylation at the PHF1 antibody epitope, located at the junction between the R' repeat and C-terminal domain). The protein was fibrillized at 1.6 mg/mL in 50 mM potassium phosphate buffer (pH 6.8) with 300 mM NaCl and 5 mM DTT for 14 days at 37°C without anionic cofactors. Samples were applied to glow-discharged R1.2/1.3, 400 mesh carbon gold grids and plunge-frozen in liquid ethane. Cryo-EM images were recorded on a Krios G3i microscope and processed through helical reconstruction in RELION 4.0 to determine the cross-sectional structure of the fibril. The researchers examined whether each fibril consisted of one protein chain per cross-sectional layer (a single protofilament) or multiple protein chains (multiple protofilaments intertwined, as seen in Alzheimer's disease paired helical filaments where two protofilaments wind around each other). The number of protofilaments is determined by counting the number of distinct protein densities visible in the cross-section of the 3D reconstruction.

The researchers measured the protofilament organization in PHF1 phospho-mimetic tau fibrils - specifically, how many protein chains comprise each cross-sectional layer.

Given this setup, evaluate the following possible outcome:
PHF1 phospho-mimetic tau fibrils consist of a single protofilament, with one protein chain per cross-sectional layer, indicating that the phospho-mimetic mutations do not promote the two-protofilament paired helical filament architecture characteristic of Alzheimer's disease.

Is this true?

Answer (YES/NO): YES